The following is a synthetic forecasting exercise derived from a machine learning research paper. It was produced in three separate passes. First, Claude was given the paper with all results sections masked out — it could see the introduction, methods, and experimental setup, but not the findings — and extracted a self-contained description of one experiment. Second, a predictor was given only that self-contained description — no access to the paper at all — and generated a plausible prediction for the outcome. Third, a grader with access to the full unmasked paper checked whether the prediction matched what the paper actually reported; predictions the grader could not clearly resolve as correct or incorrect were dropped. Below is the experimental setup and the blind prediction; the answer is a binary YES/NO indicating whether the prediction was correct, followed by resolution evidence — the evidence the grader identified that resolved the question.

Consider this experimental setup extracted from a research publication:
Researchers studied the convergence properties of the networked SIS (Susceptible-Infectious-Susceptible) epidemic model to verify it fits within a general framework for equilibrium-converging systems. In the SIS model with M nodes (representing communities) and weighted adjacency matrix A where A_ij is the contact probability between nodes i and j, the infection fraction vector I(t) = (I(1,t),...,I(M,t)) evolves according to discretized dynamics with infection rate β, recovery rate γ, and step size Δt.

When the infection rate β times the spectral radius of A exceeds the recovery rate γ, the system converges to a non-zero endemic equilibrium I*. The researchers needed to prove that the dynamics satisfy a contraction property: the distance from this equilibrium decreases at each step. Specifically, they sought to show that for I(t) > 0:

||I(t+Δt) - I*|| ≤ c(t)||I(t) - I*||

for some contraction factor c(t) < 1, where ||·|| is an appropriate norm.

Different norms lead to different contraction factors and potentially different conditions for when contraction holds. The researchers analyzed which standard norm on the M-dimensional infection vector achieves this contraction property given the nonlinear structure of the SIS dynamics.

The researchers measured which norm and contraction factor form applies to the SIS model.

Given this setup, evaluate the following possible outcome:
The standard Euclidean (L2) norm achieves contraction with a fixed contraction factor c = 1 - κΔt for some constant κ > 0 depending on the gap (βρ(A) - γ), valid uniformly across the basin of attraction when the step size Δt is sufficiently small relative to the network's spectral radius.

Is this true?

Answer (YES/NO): NO